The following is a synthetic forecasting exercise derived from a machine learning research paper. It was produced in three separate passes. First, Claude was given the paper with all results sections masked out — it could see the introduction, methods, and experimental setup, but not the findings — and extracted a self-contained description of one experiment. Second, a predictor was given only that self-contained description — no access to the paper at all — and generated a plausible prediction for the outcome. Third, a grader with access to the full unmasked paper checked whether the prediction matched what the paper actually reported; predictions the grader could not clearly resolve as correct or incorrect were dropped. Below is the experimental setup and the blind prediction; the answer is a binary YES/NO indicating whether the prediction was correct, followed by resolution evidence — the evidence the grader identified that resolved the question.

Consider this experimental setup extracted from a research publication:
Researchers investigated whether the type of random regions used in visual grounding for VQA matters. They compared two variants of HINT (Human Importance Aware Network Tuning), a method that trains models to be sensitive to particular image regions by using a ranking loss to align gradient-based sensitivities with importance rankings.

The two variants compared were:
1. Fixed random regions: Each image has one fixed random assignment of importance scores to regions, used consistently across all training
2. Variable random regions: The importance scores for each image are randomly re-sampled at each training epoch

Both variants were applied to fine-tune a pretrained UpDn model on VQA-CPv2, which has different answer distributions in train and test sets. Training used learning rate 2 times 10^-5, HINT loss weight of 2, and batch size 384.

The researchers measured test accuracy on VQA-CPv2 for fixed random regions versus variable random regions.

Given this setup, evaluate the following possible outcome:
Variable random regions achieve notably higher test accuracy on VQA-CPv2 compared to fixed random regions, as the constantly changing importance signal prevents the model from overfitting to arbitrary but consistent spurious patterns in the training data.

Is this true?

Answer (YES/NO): NO